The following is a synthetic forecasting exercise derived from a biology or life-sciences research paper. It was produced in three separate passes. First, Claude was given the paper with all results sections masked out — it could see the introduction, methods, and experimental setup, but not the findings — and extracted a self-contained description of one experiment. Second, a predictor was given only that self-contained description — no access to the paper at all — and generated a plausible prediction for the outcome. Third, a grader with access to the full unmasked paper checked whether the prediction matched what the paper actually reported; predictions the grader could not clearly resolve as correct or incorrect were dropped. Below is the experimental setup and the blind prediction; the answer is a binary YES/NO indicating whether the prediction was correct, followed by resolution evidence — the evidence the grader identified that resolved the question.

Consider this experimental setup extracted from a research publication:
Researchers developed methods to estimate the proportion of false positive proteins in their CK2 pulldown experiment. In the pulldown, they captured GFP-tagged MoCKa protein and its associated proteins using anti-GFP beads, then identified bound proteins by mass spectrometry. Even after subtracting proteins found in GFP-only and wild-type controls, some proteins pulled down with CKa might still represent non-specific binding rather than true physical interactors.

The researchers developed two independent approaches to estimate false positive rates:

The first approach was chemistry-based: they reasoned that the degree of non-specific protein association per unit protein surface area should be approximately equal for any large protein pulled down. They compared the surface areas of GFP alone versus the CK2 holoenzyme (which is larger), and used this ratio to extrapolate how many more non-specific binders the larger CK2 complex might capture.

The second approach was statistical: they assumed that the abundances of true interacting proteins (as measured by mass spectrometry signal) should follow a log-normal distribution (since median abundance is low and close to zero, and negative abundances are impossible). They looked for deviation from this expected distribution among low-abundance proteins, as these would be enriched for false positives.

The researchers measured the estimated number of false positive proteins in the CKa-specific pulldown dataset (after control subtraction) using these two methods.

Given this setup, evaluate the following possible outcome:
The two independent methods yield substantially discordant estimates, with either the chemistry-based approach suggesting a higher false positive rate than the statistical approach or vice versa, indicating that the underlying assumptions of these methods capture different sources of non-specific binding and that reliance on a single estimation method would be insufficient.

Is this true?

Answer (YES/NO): NO